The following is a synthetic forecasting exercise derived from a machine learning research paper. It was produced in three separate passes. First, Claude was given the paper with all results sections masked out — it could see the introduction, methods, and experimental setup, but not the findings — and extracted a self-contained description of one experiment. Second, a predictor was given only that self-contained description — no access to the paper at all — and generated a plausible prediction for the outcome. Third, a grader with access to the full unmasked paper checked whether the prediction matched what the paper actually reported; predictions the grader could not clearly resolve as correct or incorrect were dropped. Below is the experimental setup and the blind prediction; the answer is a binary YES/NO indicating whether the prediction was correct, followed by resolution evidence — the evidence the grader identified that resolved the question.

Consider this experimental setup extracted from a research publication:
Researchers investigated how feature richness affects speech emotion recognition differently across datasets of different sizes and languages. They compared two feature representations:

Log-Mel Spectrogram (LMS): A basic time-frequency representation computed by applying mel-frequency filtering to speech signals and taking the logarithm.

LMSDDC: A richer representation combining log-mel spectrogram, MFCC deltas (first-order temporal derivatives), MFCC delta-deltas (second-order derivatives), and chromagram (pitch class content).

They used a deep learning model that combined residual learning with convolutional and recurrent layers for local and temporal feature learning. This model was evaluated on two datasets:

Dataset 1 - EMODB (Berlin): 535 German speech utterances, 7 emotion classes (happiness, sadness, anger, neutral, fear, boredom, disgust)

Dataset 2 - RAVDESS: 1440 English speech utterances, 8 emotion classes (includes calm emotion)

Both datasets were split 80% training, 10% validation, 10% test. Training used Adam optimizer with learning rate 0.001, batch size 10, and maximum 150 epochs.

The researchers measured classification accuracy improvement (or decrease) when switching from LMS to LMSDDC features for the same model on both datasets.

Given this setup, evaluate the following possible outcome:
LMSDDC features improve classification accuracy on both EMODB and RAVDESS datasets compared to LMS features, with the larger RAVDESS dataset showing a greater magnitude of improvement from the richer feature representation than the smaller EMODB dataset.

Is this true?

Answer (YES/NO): NO